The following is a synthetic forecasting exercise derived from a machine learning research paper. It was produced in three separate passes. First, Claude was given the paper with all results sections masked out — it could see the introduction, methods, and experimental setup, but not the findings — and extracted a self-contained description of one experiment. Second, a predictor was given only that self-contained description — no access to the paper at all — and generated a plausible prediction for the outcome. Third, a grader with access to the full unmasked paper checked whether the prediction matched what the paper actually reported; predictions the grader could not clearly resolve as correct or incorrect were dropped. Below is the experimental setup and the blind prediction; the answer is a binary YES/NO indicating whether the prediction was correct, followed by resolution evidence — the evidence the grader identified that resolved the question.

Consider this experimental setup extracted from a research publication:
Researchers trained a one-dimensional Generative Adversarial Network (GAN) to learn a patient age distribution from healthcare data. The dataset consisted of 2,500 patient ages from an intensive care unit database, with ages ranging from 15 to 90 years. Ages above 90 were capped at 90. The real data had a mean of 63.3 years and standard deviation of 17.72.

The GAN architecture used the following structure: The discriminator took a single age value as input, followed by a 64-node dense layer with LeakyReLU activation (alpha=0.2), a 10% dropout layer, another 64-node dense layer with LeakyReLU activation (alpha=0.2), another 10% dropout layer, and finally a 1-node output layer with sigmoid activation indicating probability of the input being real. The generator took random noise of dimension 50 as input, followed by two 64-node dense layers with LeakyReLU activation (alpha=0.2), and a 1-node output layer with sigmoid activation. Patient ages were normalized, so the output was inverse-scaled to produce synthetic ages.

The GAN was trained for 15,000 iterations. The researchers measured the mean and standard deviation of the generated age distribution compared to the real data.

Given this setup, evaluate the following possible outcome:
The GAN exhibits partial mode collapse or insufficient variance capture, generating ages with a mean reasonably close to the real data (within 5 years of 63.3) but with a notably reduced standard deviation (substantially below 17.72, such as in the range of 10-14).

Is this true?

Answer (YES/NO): NO